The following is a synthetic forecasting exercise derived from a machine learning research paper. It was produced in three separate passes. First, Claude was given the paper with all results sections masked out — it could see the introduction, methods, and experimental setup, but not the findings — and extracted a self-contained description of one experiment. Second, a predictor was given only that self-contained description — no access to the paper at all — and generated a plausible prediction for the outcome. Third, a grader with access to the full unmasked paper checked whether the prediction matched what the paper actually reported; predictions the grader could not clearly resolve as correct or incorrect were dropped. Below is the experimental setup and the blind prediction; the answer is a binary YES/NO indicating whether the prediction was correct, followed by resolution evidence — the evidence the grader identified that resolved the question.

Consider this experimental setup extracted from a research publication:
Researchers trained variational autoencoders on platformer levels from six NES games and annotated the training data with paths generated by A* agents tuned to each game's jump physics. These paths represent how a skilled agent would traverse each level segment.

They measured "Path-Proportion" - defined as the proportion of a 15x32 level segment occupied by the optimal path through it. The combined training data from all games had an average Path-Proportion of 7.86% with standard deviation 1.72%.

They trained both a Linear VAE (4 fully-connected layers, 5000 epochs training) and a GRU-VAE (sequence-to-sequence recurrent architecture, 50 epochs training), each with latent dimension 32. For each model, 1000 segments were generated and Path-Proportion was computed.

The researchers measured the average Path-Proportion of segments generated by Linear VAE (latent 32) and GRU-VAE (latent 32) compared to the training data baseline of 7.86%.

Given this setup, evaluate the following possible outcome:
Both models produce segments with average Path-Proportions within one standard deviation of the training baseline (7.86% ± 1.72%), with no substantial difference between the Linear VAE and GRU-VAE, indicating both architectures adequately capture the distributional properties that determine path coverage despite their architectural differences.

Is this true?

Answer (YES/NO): NO